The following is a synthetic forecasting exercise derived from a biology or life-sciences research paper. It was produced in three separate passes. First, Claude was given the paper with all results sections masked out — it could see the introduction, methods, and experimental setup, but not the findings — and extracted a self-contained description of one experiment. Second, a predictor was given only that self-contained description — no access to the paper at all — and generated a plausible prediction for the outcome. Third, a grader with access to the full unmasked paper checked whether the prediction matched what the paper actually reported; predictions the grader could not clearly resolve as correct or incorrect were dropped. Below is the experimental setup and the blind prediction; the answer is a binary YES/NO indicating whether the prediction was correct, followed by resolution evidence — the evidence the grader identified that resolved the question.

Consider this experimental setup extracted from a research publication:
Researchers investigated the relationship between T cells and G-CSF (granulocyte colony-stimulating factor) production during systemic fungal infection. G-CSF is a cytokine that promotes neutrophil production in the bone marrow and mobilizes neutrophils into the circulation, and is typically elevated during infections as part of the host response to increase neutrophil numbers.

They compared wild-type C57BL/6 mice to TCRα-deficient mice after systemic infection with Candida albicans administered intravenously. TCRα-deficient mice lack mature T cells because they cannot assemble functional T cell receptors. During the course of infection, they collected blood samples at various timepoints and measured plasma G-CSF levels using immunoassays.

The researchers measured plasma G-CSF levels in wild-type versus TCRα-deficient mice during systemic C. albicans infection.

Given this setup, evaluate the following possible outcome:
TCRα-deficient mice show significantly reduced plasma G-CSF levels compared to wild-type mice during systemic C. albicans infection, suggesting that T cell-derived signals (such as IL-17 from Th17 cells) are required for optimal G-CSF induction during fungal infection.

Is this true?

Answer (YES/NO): NO